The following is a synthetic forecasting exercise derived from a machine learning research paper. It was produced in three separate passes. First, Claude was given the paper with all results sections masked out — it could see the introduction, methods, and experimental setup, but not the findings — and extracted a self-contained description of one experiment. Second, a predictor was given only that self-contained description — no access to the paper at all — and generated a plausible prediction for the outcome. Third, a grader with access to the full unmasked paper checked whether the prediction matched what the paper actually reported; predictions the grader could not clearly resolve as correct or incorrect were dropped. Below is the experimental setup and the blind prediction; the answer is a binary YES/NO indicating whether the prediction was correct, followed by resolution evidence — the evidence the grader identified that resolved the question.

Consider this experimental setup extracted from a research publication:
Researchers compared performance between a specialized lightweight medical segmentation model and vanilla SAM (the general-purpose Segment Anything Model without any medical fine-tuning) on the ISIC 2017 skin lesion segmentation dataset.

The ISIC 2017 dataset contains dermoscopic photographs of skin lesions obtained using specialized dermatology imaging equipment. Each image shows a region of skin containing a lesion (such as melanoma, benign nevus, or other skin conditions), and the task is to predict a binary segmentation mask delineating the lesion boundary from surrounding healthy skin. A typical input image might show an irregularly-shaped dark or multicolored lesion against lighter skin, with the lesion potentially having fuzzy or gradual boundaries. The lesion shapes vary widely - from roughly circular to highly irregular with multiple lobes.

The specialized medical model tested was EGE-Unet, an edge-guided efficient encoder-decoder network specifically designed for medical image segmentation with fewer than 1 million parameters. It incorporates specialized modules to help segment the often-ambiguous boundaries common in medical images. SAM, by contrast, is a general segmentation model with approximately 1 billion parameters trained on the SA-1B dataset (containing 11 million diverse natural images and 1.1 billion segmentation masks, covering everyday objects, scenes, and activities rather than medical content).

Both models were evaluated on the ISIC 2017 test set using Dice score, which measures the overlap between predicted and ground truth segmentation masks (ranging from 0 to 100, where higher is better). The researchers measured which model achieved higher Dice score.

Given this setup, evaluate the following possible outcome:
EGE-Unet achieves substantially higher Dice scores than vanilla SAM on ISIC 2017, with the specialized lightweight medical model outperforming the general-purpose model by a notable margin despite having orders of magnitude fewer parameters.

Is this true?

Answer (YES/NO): YES